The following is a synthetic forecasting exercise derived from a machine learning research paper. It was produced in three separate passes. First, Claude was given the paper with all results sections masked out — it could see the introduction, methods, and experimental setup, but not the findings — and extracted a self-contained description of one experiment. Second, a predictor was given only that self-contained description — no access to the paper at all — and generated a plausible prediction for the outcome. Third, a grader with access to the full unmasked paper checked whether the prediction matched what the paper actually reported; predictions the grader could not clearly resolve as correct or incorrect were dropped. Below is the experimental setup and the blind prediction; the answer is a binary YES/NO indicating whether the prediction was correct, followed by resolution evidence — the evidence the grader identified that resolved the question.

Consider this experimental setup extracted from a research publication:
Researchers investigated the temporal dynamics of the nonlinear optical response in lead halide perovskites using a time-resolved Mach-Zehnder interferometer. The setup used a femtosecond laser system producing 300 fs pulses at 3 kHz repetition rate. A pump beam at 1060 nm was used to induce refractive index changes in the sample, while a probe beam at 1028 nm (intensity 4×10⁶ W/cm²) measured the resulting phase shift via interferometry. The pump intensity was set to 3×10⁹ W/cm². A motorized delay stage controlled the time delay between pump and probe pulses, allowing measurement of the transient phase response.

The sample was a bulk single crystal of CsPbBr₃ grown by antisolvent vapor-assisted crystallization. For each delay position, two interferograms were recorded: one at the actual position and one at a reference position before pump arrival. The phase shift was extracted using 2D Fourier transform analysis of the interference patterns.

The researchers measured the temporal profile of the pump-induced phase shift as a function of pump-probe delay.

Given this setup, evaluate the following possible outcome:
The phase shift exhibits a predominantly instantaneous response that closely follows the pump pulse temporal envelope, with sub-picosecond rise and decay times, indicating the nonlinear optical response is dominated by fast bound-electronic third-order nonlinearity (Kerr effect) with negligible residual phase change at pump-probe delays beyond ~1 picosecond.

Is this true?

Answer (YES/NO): YES